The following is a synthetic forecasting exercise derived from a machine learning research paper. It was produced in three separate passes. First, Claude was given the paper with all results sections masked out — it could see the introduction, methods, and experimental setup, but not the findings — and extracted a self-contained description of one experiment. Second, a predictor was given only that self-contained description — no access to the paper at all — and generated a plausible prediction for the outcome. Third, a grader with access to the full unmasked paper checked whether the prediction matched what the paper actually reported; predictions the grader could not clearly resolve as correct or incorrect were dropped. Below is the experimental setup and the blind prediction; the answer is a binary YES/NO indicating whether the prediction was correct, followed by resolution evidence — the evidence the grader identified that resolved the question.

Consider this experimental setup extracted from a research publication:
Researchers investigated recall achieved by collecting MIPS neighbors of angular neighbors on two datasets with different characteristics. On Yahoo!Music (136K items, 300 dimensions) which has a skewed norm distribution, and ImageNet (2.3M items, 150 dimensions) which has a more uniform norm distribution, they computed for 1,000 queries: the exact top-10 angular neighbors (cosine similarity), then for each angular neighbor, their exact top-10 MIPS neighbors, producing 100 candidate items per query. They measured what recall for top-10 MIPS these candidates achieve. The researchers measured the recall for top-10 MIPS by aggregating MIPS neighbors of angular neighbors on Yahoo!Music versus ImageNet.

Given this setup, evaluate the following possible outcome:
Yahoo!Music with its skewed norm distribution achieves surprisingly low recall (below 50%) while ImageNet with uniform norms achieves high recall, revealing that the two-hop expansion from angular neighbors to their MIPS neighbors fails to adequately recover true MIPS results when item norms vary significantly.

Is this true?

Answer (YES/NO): NO